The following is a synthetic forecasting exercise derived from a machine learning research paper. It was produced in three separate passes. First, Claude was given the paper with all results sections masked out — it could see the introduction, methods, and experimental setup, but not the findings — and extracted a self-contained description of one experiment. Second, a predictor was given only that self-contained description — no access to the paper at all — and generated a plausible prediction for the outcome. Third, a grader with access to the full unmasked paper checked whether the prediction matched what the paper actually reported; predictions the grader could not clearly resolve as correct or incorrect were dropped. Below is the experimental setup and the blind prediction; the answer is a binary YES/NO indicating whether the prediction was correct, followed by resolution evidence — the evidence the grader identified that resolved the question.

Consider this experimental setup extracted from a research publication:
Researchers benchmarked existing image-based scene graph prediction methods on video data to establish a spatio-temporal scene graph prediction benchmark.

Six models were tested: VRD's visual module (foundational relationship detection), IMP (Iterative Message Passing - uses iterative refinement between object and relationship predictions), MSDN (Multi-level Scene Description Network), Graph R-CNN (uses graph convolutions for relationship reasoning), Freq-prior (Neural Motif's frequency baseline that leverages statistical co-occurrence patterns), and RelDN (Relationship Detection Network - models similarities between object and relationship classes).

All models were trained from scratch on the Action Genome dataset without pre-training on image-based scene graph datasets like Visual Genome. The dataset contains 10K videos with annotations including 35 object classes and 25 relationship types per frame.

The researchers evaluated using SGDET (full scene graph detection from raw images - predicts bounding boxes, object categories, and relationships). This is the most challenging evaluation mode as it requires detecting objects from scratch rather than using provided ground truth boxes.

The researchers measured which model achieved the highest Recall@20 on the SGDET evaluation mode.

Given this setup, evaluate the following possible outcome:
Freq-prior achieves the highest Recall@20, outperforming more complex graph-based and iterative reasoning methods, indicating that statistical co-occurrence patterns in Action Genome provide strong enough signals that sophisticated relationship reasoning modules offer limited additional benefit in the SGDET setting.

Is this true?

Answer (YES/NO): NO